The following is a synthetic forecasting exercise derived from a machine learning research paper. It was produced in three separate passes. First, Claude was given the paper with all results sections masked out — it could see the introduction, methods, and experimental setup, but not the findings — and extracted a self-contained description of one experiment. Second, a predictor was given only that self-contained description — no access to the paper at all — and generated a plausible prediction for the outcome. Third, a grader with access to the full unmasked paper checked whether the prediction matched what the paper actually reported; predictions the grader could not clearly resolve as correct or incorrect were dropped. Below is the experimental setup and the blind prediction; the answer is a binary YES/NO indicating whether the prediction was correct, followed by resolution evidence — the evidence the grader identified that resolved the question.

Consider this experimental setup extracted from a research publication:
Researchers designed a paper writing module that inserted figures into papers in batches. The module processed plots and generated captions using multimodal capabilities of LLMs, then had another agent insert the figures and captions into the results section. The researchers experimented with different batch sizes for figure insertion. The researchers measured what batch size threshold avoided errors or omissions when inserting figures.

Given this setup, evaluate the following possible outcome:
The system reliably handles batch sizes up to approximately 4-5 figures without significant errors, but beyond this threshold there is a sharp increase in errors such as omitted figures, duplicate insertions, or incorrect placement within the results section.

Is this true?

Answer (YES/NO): NO